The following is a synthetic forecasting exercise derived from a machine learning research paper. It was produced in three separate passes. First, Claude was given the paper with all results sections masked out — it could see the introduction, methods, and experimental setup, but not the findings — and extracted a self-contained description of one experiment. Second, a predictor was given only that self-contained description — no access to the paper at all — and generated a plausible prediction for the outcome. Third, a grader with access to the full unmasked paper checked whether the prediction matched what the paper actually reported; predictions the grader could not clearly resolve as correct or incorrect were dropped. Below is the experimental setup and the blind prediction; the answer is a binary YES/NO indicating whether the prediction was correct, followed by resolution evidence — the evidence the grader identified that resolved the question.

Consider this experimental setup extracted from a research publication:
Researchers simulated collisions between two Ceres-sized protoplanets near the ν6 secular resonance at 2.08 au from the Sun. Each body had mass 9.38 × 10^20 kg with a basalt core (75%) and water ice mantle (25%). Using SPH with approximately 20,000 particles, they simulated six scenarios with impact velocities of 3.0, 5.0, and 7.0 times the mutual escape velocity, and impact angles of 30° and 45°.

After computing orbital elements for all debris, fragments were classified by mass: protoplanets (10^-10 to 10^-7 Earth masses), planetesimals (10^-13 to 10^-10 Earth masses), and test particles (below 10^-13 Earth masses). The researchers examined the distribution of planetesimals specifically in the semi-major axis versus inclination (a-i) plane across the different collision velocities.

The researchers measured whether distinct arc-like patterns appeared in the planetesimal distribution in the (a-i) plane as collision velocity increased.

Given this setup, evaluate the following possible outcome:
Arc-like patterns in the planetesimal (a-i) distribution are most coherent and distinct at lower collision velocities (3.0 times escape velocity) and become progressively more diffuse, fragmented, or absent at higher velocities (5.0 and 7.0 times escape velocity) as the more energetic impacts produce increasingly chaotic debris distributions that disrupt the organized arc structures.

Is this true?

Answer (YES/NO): NO